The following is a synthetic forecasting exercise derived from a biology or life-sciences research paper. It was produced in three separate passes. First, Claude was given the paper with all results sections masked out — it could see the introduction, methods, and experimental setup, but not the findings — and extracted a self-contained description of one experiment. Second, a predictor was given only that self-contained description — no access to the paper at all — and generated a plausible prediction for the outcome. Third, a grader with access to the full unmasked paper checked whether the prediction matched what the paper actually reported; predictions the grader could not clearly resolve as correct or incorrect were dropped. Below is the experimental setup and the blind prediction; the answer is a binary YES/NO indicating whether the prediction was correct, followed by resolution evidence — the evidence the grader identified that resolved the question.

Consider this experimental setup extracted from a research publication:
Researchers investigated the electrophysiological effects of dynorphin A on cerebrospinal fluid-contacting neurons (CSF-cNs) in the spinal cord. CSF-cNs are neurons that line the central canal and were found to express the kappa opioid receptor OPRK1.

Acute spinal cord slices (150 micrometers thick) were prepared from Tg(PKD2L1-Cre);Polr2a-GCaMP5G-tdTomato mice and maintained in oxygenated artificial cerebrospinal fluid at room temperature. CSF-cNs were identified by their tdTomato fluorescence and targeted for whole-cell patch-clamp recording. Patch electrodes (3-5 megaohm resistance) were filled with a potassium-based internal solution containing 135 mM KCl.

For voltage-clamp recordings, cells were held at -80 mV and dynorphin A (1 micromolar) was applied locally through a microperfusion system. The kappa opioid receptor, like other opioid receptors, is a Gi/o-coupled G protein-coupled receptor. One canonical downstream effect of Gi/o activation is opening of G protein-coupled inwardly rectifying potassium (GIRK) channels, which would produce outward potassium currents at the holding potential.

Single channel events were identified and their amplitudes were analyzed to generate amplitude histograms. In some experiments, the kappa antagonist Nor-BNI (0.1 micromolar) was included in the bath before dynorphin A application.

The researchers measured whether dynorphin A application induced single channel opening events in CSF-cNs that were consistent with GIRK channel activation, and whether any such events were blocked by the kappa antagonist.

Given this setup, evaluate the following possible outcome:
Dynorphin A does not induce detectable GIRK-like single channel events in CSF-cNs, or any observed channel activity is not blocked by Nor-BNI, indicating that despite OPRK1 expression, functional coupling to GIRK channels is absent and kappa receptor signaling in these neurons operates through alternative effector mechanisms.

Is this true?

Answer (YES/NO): YES